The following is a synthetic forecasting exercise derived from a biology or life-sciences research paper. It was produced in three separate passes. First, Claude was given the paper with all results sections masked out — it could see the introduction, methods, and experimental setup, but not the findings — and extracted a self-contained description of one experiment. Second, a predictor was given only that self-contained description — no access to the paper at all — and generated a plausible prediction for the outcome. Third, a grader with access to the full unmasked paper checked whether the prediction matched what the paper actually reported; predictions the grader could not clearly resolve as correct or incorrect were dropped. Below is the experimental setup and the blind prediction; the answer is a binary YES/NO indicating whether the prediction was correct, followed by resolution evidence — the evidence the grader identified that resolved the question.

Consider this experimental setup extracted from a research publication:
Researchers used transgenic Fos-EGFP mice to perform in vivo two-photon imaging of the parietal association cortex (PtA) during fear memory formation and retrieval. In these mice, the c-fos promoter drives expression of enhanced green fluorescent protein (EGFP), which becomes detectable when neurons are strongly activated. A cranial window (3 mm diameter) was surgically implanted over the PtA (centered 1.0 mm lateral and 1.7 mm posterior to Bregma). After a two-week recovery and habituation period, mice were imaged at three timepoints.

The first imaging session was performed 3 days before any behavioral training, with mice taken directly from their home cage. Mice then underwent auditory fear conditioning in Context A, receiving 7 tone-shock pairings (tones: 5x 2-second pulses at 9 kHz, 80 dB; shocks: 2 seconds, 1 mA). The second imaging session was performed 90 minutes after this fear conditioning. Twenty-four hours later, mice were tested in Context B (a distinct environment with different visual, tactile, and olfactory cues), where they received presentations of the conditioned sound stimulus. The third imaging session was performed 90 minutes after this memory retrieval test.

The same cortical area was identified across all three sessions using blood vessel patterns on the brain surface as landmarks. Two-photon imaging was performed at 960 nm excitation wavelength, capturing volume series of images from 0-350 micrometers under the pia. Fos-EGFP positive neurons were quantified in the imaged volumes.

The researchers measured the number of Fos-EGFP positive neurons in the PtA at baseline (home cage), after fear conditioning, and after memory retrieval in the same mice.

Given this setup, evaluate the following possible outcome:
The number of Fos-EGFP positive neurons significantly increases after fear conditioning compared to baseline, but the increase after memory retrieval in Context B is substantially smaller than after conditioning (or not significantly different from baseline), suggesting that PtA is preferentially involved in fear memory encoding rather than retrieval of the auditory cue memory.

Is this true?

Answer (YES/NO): NO